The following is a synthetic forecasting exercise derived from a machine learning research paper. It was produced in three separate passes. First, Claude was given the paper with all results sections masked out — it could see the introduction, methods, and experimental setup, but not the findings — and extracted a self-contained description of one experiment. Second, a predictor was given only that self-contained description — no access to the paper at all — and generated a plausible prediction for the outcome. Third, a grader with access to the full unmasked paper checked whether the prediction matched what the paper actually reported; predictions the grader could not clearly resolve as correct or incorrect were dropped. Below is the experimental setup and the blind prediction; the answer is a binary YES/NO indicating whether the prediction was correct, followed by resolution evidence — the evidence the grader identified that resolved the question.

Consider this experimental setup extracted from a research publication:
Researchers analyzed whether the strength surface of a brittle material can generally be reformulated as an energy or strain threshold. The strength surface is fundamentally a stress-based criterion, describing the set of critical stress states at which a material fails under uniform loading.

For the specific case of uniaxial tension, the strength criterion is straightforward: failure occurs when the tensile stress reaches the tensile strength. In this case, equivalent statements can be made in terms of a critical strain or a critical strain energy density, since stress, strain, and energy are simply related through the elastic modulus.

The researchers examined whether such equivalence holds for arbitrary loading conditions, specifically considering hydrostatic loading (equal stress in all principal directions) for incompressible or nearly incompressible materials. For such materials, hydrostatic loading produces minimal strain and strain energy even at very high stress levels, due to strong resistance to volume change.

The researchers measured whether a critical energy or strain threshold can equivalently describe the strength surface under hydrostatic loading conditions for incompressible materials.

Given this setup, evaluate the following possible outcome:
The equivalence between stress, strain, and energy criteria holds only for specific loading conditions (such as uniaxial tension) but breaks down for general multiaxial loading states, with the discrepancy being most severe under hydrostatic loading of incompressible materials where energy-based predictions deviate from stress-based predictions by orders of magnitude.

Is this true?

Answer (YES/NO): NO